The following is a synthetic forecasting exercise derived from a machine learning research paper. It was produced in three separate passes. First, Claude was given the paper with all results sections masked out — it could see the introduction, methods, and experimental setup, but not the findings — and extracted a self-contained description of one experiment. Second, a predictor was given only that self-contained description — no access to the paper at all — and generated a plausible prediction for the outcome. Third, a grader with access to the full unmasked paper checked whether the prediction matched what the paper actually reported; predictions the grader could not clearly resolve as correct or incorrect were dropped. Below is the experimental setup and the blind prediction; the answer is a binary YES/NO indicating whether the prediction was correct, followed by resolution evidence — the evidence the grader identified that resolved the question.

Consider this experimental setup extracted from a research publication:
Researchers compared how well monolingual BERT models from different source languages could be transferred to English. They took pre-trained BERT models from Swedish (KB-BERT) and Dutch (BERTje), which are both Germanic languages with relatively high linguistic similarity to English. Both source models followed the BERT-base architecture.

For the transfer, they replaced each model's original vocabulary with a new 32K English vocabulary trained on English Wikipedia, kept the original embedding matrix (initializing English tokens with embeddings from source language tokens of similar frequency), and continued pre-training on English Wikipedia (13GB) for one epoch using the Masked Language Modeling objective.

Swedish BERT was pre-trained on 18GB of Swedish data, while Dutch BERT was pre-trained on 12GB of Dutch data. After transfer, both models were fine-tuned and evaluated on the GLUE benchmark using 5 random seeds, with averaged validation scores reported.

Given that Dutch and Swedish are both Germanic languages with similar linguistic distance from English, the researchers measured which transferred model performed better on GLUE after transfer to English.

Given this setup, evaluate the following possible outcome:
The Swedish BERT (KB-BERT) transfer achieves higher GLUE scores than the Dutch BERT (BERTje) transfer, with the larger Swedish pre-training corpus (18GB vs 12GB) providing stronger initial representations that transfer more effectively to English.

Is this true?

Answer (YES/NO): NO